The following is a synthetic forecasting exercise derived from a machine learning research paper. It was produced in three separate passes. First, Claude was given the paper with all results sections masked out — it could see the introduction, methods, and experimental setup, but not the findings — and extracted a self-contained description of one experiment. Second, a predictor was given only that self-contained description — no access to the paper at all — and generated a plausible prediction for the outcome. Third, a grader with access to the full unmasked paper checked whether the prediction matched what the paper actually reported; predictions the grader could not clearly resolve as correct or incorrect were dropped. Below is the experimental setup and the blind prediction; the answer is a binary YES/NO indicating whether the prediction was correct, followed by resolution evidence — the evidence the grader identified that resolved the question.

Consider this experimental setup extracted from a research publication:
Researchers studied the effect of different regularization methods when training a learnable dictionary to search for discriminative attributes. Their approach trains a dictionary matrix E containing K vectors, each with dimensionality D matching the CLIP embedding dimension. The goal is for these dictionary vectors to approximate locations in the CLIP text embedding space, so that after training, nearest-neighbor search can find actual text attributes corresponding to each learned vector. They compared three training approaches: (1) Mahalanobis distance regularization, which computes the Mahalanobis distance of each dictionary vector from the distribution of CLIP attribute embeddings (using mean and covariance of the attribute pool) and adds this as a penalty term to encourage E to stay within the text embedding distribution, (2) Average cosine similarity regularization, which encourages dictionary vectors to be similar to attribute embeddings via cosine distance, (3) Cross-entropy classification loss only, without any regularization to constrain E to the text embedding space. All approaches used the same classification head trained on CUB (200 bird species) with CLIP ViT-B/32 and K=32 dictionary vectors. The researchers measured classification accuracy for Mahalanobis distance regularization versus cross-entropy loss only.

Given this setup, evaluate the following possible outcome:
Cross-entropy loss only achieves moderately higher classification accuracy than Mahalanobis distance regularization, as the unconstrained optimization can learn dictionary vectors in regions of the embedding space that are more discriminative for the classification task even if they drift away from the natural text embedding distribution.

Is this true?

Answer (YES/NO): NO